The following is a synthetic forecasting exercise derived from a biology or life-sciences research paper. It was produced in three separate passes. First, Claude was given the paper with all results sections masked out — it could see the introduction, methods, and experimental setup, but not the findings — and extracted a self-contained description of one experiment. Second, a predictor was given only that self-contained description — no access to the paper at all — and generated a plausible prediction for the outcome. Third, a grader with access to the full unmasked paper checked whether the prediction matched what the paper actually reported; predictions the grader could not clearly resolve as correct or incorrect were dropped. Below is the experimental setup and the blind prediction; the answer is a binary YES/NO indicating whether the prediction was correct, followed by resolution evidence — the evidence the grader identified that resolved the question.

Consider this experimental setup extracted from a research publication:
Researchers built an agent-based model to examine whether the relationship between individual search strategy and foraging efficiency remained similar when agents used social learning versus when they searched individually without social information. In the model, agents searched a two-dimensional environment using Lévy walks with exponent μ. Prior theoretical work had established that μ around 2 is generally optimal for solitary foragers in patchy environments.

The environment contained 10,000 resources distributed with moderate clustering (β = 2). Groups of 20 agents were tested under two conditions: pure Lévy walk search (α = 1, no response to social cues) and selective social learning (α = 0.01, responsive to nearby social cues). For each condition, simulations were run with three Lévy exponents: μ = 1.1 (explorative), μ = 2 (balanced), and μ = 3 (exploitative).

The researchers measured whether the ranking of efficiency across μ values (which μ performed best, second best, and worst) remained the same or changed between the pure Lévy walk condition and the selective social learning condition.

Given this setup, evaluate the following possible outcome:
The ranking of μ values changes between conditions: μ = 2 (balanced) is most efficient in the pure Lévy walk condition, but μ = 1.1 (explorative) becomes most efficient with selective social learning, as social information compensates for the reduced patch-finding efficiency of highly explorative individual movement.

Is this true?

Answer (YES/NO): YES